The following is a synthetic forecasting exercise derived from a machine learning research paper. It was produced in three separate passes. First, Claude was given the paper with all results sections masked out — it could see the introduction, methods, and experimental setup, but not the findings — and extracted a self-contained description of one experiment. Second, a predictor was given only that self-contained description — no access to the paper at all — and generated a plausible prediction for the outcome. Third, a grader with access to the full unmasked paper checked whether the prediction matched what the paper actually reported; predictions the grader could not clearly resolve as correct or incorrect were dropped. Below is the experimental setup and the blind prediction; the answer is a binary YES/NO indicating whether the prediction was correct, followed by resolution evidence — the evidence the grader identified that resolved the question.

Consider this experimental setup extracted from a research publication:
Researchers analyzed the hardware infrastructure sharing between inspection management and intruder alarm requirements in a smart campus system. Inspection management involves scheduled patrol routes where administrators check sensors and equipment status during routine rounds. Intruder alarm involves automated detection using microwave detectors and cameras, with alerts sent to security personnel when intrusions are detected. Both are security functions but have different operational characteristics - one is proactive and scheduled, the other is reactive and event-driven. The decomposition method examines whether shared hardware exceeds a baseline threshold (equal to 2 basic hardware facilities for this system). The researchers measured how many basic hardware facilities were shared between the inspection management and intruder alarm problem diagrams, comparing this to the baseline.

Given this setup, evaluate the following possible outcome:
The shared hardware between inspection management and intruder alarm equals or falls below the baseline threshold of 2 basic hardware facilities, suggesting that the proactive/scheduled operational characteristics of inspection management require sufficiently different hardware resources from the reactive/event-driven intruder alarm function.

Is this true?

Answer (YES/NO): NO